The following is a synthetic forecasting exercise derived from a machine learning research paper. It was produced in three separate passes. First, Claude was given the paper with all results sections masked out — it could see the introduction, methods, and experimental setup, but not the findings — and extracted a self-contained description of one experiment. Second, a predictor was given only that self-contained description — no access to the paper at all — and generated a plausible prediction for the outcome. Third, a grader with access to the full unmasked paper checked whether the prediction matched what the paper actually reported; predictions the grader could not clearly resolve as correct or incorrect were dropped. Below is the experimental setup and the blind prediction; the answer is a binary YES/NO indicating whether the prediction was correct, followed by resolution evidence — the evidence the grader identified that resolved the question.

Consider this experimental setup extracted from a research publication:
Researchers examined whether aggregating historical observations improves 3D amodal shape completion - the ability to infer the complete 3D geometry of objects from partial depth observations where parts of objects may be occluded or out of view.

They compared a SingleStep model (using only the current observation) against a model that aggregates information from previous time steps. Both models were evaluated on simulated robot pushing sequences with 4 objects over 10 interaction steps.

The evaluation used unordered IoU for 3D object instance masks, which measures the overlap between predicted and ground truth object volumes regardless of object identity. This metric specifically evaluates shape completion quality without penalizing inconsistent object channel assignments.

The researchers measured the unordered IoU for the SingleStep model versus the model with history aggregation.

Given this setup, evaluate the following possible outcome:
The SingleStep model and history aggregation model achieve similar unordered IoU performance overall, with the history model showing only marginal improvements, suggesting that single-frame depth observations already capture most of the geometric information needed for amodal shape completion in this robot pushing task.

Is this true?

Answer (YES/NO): NO